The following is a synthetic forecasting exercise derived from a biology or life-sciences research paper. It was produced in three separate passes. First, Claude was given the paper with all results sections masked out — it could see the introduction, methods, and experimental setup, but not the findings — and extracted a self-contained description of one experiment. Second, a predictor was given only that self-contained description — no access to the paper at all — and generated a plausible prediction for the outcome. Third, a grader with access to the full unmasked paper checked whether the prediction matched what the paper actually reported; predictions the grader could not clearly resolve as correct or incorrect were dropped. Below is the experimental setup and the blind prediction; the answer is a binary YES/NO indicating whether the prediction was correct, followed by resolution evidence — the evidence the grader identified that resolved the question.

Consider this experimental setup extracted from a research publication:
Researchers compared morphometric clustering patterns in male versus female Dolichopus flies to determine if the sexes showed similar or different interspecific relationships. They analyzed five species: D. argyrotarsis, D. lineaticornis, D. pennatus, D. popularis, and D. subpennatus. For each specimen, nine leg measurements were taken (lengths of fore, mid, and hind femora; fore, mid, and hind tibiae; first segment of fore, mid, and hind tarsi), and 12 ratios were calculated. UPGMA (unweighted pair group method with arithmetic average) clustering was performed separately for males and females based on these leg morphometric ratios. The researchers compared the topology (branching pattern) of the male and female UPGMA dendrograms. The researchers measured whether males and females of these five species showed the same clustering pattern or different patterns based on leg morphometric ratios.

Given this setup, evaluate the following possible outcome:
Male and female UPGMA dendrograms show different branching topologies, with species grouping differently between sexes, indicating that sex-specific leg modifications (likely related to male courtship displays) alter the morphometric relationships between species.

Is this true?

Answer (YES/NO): YES